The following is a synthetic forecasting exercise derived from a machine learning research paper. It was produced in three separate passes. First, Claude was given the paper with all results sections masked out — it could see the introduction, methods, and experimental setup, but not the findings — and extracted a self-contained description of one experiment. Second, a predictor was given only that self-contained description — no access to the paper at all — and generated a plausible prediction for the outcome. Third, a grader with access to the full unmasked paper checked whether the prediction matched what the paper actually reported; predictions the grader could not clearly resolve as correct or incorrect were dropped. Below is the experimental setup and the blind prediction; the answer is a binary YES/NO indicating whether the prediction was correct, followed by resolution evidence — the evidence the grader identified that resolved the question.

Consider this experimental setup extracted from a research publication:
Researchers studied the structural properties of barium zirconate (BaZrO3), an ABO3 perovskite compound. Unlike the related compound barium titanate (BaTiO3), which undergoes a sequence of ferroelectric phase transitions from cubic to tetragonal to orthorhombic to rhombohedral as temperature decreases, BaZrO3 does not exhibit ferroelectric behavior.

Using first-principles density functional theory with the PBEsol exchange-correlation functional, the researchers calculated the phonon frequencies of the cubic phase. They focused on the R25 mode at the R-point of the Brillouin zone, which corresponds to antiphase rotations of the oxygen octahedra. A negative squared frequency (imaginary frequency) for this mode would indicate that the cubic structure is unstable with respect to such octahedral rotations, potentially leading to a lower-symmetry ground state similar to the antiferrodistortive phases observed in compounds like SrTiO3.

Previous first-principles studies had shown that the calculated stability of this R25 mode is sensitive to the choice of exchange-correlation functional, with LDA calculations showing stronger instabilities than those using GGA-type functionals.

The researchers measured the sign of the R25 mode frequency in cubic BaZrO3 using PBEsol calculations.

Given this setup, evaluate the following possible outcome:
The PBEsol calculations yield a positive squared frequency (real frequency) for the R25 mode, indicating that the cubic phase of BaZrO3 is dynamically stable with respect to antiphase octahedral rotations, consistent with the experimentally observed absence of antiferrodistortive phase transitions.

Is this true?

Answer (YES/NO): NO